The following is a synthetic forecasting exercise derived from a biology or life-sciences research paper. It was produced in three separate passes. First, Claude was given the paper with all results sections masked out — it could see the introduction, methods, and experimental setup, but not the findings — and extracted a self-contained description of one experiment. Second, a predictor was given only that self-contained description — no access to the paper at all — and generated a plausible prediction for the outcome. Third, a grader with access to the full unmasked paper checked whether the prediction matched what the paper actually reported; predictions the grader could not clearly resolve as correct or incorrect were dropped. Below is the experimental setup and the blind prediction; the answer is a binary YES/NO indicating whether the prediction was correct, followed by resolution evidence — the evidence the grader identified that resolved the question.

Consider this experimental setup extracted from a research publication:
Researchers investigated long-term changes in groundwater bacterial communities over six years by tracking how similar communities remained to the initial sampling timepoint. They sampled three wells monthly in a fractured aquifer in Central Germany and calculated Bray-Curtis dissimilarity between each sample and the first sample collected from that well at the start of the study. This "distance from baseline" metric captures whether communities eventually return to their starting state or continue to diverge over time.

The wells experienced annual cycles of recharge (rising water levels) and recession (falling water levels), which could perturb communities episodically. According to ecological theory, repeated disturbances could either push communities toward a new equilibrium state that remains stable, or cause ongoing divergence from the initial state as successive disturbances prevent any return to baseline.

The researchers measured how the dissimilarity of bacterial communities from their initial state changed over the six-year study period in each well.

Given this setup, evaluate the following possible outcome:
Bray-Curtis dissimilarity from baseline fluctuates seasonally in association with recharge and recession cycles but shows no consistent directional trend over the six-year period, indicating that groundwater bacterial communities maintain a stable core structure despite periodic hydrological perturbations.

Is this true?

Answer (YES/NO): NO